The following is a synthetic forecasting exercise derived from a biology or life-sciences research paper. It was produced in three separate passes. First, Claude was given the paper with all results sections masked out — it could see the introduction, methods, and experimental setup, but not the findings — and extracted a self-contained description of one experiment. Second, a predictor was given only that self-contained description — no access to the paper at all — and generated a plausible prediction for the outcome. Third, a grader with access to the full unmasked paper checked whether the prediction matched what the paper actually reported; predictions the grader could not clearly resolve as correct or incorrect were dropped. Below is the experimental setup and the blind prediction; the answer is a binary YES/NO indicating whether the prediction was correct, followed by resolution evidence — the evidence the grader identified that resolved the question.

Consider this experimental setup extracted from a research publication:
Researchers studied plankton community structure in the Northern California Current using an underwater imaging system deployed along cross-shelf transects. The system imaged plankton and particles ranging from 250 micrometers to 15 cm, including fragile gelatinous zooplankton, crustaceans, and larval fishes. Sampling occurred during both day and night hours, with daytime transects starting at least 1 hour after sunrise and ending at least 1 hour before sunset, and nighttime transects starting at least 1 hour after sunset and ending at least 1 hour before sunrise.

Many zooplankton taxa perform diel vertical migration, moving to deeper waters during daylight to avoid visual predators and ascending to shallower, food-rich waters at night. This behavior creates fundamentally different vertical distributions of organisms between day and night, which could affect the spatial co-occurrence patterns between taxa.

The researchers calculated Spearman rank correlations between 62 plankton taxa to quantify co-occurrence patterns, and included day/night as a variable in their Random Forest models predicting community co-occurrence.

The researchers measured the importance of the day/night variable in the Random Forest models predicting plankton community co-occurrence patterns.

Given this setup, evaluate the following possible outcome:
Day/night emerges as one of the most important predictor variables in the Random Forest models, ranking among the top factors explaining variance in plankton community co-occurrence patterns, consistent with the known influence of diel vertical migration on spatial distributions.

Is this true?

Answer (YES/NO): NO